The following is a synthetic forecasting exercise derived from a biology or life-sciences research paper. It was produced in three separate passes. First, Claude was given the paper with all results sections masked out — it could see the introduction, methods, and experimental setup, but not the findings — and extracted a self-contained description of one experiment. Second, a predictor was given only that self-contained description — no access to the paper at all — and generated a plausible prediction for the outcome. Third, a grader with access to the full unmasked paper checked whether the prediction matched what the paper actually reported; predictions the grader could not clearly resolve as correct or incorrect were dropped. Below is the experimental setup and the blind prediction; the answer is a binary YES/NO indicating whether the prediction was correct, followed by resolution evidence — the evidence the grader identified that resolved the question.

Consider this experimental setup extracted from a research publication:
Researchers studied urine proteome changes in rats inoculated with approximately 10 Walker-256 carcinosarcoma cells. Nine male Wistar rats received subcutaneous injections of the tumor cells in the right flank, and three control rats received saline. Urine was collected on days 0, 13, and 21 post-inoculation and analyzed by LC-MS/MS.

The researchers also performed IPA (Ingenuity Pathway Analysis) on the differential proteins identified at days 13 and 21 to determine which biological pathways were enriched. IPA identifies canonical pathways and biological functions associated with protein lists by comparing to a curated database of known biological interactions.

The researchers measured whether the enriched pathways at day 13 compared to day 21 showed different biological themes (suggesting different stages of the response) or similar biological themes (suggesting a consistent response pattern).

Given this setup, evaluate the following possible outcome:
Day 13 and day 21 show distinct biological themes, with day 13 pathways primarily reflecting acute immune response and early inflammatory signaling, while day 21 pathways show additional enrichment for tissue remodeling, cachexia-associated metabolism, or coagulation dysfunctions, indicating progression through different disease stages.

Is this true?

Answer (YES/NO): NO